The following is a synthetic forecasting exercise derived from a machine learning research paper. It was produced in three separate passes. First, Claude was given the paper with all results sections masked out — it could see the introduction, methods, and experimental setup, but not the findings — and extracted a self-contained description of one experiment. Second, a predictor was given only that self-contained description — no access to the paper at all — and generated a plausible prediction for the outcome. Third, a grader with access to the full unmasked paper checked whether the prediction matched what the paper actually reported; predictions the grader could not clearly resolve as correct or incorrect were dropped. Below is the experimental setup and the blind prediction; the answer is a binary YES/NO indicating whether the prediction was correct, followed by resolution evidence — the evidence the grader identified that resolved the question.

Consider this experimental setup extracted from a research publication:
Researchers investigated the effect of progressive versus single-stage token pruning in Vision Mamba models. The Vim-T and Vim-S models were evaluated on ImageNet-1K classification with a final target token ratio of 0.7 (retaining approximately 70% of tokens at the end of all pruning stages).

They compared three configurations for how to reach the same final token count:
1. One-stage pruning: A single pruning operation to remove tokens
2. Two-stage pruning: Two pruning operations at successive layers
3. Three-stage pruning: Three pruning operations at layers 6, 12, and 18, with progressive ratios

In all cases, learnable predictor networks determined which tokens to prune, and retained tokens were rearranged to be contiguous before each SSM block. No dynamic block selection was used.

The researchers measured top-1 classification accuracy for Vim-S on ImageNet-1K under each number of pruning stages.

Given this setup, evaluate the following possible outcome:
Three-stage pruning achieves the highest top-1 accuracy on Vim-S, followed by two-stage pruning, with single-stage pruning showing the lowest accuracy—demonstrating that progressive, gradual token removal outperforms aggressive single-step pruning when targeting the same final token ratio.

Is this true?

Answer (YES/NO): YES